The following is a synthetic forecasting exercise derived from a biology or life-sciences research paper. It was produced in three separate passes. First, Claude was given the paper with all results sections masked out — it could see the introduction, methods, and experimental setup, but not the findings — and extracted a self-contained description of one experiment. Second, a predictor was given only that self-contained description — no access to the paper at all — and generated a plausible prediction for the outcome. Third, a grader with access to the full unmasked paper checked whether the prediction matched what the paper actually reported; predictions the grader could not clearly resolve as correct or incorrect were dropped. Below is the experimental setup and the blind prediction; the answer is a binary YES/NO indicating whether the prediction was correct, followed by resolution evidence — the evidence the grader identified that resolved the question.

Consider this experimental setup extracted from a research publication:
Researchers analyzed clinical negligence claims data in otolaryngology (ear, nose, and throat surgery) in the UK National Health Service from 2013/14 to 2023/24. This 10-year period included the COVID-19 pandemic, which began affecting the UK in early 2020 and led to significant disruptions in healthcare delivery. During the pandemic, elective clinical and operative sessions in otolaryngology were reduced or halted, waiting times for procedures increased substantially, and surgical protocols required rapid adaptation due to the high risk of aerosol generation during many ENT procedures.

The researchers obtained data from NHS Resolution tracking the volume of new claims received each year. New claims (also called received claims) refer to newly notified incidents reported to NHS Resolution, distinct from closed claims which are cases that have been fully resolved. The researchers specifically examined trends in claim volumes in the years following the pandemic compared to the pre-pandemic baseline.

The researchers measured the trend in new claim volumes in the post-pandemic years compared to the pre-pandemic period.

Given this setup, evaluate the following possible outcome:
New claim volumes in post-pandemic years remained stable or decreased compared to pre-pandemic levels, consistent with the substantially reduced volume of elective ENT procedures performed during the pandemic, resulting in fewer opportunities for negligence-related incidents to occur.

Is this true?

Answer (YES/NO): YES